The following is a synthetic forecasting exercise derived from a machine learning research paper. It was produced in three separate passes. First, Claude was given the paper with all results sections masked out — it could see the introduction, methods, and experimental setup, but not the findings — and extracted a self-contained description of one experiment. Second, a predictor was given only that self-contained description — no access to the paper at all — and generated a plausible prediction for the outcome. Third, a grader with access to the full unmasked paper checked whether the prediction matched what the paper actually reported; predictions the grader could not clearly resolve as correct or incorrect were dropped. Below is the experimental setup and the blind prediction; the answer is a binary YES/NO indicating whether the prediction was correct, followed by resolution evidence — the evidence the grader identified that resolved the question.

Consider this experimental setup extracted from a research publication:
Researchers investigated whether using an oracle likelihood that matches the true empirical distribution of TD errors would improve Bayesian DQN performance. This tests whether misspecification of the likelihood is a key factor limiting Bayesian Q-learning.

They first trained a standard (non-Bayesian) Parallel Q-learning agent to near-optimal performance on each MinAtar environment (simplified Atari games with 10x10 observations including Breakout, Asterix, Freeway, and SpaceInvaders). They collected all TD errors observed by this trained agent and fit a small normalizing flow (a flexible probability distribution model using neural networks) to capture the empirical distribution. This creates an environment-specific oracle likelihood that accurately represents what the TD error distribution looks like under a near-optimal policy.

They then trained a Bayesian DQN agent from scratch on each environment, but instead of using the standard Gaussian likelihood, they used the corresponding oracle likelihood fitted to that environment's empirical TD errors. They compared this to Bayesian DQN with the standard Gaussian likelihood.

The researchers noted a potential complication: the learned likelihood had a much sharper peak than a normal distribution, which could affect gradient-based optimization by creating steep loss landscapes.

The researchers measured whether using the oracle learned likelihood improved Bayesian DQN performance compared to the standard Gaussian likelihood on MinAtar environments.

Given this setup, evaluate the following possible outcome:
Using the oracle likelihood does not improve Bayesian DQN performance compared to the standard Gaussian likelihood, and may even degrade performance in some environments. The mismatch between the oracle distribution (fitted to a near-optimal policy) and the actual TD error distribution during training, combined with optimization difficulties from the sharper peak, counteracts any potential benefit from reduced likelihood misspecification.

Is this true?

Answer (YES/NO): YES